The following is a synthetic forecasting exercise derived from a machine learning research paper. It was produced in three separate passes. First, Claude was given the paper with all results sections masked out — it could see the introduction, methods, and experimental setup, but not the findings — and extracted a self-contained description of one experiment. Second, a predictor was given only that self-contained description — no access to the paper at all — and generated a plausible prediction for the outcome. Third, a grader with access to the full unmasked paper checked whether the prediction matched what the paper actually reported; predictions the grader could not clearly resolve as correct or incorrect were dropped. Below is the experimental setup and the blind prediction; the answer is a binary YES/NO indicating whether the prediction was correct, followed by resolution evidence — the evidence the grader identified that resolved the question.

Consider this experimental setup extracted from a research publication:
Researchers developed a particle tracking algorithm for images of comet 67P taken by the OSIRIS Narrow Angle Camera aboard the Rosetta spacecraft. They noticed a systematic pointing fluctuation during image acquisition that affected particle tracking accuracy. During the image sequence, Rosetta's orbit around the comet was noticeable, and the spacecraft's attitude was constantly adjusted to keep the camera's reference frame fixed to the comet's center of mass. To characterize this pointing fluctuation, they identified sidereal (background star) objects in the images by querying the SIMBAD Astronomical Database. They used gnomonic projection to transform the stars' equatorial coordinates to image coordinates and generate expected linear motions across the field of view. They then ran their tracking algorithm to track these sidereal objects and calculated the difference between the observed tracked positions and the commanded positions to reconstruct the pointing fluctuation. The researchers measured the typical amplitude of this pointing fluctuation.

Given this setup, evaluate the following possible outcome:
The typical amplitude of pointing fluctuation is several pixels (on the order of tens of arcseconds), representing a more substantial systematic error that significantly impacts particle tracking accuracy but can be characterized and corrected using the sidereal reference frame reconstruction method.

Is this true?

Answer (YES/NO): NO